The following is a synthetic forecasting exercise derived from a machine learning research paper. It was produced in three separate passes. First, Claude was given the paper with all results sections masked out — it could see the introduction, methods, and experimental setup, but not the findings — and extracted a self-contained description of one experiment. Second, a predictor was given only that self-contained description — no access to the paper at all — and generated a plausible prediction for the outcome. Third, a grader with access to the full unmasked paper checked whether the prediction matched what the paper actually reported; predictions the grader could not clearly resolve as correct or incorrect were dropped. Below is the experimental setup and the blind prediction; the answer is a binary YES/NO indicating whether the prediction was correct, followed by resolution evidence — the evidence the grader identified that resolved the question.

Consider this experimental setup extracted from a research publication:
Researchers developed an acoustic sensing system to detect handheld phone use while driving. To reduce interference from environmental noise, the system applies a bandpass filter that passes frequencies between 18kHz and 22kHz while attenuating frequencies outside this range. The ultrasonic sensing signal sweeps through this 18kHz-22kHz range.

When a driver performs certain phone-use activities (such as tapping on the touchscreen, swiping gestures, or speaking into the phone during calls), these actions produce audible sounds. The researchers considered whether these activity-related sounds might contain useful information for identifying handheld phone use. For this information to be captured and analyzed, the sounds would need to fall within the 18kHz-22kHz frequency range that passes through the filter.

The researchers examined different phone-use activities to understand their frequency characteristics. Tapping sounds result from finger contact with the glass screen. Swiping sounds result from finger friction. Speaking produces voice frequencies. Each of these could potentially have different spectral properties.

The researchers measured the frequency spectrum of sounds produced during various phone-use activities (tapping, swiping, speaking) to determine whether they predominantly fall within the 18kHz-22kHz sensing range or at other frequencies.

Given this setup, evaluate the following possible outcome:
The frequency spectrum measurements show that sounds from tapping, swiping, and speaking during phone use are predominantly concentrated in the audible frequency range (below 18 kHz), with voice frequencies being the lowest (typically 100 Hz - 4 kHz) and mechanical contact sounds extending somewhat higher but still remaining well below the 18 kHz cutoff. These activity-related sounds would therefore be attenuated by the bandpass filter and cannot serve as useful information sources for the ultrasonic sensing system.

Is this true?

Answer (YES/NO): YES